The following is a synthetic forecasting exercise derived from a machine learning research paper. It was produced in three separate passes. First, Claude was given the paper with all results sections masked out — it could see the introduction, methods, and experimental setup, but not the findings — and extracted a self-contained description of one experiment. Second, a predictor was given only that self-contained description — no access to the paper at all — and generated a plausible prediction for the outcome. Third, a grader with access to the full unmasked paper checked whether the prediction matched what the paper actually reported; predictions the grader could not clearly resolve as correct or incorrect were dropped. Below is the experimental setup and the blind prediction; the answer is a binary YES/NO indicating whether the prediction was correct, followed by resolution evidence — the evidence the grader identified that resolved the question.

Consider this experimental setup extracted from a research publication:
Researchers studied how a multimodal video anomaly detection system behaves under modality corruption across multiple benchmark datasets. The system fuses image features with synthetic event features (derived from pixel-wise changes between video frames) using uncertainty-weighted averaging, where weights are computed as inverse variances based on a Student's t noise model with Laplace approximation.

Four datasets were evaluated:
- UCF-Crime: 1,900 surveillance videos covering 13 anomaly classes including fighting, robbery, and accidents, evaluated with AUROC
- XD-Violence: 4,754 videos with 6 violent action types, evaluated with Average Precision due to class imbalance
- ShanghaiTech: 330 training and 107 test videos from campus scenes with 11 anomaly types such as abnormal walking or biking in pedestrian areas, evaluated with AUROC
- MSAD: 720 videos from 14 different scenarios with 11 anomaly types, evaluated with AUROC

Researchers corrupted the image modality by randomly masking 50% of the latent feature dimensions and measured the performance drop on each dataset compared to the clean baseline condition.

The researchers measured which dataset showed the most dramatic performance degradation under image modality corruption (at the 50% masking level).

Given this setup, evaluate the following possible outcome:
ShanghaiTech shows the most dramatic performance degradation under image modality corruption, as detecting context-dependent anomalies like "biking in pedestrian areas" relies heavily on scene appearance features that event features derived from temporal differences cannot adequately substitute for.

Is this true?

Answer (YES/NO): YES